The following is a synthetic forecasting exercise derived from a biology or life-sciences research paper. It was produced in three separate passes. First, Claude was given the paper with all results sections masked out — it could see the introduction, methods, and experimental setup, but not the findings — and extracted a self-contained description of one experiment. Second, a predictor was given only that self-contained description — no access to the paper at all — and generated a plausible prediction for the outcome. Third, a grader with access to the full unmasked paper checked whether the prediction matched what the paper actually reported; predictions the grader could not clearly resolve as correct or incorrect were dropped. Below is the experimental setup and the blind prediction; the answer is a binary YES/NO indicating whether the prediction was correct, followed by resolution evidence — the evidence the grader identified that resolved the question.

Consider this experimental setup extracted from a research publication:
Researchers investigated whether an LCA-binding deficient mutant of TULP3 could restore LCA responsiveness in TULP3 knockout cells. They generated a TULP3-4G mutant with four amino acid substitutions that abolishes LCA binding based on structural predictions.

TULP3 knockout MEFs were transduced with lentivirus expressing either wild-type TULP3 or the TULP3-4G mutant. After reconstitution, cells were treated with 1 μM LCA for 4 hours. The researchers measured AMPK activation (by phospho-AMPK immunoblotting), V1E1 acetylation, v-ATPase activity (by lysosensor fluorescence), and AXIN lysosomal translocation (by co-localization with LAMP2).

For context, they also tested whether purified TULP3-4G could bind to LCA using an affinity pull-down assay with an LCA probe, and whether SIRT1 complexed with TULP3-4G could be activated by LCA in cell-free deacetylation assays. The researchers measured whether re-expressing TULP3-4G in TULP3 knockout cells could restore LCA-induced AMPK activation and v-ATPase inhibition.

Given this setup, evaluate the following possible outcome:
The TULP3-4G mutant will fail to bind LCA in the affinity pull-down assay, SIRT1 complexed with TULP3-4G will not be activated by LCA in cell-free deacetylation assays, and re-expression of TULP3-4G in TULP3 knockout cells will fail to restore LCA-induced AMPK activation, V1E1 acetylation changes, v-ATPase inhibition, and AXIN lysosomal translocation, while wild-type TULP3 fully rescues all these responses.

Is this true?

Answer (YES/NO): YES